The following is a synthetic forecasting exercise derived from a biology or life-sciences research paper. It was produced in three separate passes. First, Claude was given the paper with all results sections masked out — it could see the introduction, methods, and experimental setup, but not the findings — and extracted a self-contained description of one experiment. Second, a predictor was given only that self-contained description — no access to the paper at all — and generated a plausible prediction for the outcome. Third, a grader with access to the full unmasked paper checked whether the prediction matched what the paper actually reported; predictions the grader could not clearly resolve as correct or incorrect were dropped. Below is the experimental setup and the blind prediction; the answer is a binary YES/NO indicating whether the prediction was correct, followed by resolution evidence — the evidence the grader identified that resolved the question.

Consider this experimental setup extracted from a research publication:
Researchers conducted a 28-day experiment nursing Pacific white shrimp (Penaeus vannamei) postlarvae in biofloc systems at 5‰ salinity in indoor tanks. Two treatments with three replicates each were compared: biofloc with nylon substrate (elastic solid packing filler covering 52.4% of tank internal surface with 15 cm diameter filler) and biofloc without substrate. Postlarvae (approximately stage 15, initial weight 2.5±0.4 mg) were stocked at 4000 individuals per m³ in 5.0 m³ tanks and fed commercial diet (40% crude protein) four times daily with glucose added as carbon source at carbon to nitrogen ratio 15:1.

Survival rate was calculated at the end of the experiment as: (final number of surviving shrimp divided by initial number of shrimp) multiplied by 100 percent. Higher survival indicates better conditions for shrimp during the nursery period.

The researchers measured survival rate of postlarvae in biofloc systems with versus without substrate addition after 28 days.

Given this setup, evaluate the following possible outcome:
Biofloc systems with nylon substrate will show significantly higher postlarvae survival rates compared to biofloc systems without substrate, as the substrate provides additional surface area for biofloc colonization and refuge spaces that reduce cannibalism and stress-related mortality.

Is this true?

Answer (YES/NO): YES